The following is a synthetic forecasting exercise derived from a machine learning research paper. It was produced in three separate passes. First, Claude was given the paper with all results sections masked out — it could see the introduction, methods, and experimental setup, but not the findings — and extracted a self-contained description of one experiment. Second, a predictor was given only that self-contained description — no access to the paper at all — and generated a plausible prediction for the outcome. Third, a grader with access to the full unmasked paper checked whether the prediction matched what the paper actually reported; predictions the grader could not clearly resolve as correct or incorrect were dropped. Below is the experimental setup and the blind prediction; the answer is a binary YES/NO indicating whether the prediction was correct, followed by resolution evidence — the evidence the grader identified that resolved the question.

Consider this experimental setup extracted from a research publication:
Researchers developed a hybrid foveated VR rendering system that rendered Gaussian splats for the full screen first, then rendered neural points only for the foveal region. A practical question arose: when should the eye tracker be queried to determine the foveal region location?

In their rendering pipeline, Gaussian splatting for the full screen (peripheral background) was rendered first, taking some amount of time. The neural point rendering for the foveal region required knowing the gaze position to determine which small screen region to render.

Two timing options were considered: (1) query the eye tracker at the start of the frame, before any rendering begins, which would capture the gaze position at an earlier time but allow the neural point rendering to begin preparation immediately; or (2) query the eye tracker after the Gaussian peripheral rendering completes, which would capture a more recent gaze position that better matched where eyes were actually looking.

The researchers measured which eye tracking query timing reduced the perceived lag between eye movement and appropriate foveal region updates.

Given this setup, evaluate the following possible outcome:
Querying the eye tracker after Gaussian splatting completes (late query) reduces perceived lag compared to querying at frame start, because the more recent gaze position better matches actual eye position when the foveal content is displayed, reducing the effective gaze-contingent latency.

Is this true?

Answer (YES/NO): YES